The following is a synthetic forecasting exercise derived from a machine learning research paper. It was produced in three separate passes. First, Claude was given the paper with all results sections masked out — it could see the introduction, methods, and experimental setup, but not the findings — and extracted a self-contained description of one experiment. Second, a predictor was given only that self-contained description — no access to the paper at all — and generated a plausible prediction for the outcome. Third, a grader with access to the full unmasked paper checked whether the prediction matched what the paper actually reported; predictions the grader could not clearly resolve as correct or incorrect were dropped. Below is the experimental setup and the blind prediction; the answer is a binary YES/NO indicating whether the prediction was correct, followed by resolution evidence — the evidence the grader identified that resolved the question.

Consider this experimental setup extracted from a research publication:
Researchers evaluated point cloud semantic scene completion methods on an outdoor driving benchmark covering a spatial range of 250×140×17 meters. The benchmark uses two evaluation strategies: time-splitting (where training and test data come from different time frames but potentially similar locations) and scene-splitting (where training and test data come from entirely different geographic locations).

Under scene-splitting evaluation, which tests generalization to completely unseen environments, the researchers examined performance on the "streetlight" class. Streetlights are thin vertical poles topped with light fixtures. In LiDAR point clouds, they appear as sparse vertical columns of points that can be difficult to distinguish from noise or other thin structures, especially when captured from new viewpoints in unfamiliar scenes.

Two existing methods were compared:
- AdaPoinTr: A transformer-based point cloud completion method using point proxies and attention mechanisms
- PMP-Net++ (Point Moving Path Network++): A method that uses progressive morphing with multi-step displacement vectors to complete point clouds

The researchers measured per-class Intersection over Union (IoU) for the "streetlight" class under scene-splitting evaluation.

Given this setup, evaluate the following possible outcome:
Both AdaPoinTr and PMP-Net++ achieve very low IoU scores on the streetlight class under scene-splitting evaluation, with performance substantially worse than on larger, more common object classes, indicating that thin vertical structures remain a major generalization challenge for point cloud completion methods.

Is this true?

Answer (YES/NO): YES